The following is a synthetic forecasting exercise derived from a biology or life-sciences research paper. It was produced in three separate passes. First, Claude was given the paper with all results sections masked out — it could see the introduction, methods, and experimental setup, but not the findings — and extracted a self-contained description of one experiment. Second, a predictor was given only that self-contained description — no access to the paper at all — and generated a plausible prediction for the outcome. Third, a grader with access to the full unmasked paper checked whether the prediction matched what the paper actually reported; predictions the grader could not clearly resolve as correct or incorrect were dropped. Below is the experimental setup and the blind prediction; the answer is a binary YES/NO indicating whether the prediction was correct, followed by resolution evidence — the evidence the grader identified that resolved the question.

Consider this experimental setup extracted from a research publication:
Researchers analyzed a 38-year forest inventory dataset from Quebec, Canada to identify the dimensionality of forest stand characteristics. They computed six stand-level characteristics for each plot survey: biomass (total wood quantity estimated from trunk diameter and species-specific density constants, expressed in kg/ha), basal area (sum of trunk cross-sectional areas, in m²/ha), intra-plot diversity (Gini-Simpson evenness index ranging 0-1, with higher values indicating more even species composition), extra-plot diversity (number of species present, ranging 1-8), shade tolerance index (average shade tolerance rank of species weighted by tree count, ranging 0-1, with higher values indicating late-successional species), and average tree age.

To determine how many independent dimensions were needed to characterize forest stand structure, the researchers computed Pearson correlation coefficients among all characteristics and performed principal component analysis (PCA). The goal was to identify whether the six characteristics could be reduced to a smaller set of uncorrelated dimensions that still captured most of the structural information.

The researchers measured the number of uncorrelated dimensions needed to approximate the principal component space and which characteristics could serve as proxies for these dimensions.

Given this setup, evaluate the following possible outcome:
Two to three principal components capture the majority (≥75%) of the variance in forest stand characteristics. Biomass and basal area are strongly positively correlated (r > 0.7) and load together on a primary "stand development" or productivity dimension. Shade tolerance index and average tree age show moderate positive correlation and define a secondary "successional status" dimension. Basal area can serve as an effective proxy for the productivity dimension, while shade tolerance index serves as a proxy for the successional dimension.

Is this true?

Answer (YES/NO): NO